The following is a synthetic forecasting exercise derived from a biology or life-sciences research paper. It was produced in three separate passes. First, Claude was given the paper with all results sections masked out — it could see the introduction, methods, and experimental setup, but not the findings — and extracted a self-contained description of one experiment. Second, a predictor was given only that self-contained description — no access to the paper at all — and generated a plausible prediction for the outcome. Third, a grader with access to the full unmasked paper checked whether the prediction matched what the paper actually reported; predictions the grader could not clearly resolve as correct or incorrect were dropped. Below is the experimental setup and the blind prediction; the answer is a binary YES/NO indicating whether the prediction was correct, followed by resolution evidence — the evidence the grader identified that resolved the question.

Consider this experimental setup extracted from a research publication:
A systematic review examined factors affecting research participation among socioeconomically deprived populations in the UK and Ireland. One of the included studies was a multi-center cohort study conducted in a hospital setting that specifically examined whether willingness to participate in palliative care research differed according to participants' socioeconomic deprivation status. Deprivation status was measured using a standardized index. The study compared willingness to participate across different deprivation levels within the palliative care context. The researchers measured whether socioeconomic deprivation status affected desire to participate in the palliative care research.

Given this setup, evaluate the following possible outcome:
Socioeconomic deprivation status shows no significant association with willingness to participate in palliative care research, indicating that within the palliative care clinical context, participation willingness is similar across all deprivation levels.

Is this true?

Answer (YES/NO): YES